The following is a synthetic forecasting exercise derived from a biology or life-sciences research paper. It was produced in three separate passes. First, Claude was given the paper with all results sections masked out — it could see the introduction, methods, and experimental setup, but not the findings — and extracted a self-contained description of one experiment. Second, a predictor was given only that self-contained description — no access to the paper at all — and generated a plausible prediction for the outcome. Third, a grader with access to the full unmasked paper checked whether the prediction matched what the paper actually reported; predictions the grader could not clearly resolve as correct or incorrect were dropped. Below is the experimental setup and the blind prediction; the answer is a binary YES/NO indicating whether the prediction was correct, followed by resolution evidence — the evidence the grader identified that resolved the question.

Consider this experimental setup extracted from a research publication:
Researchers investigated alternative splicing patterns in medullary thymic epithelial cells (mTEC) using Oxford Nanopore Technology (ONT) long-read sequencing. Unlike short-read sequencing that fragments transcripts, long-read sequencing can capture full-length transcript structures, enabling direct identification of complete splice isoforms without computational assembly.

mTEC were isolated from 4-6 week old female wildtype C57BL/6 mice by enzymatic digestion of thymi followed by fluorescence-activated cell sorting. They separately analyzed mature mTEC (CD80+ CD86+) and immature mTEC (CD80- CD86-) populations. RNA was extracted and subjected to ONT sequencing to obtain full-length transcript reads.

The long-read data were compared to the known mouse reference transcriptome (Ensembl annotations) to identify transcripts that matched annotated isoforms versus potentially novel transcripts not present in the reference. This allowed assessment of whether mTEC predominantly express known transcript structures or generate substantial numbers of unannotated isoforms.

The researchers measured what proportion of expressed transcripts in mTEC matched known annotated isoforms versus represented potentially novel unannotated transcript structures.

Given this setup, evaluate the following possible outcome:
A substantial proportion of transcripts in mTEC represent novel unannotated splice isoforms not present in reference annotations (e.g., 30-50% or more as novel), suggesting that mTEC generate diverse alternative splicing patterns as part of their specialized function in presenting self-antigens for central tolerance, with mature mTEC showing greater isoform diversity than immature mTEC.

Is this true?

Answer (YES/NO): NO